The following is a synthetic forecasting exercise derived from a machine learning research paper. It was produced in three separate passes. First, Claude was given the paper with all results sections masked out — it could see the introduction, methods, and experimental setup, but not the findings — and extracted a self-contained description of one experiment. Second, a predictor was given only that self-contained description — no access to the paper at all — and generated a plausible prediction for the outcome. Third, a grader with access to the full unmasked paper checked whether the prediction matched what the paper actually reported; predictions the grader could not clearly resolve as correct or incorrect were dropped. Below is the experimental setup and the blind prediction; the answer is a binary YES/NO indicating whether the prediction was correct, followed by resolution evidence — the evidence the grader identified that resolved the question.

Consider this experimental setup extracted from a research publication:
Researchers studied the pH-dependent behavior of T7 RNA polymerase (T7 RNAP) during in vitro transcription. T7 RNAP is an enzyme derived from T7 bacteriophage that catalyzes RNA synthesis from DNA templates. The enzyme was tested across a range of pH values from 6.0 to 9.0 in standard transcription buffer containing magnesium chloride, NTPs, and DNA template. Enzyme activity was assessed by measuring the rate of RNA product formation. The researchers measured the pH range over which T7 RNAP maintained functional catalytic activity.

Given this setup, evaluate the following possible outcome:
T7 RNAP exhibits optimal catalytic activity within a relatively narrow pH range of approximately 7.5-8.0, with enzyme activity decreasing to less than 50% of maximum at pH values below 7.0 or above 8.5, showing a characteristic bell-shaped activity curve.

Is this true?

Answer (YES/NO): NO